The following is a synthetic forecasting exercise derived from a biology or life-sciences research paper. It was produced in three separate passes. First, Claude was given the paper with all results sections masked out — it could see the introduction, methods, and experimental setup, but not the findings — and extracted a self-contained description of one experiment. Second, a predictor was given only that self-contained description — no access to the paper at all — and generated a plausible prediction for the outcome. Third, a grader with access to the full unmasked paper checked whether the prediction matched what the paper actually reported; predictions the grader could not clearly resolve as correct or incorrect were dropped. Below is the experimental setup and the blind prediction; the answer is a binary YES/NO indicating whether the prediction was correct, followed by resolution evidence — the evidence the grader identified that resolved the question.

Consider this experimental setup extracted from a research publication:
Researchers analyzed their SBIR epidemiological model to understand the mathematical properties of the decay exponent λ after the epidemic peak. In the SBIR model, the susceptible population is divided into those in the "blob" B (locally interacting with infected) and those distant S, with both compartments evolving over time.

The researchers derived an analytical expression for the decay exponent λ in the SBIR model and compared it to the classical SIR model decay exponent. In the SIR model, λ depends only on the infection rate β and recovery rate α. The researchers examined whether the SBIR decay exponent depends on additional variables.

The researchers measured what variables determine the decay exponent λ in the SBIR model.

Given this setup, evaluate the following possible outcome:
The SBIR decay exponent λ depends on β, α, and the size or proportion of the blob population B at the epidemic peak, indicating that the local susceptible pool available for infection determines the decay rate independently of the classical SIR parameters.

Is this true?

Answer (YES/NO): YES